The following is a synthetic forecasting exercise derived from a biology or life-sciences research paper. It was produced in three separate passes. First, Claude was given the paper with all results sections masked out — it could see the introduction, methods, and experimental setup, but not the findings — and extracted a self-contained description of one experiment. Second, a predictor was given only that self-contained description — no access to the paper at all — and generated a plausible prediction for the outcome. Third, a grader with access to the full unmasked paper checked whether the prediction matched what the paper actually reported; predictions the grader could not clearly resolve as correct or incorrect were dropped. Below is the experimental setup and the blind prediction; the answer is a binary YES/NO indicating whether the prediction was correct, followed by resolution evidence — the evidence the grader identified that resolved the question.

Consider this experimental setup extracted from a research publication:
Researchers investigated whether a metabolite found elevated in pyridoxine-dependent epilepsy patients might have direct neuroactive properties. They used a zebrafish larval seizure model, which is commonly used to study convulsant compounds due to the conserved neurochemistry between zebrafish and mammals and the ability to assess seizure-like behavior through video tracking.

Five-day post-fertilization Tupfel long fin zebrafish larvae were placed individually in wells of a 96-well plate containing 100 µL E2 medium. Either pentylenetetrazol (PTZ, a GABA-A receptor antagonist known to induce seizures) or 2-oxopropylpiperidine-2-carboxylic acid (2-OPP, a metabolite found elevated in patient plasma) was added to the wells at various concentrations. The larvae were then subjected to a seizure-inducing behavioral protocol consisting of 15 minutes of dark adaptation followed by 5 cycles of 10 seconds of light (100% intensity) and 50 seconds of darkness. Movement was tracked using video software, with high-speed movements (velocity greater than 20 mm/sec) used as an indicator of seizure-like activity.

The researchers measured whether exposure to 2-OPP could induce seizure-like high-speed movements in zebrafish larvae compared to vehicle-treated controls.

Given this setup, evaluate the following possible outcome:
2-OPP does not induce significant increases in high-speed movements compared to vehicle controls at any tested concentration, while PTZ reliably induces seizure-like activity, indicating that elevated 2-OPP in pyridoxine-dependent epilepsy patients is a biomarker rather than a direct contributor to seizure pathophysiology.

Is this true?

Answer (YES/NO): NO